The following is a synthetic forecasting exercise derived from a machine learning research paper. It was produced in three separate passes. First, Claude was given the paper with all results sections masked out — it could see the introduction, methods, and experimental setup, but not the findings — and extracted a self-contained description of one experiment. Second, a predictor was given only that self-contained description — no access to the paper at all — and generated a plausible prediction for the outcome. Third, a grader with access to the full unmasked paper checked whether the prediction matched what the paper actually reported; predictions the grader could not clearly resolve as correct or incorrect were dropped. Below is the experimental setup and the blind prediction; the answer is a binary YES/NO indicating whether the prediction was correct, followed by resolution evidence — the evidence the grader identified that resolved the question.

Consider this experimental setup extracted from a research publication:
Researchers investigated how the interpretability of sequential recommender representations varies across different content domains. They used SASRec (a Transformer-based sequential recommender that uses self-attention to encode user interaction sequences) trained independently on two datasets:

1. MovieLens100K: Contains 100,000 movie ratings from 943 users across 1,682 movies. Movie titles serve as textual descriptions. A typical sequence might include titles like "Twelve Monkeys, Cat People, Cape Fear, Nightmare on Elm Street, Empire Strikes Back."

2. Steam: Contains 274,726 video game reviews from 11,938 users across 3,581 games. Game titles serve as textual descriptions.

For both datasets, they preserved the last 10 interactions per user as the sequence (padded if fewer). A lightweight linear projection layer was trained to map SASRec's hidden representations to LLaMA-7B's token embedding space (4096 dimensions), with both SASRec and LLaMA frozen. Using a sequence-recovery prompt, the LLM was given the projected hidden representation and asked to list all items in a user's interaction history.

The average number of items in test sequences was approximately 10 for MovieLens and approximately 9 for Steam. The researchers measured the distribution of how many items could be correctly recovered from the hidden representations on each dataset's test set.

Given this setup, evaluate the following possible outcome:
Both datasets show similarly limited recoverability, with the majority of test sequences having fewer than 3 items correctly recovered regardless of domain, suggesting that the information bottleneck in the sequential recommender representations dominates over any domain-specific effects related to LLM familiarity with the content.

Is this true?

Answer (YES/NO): NO